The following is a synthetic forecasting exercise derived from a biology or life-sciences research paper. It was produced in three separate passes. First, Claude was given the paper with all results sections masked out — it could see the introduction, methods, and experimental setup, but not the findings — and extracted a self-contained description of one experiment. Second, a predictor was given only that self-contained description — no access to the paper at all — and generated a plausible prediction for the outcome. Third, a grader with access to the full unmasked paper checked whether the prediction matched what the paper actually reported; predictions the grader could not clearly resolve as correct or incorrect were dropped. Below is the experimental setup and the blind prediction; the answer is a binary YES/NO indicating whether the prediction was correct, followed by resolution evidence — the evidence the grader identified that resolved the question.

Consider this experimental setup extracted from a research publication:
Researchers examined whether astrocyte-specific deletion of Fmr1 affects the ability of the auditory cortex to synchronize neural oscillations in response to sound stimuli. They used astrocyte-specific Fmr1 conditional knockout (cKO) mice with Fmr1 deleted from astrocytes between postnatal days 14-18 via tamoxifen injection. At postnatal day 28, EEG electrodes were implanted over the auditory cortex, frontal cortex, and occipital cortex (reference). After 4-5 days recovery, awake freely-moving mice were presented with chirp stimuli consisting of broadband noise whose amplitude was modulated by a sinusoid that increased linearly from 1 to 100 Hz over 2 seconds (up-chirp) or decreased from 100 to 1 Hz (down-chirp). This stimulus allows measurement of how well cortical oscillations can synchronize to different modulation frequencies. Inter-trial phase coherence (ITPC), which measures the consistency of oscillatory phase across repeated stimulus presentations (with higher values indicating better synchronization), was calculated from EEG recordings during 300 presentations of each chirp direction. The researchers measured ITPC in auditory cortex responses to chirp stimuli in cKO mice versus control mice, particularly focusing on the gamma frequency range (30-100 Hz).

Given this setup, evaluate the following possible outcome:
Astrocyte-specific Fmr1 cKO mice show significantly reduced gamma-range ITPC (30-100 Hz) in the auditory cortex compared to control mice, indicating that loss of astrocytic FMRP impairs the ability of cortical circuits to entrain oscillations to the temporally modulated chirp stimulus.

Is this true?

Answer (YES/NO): YES